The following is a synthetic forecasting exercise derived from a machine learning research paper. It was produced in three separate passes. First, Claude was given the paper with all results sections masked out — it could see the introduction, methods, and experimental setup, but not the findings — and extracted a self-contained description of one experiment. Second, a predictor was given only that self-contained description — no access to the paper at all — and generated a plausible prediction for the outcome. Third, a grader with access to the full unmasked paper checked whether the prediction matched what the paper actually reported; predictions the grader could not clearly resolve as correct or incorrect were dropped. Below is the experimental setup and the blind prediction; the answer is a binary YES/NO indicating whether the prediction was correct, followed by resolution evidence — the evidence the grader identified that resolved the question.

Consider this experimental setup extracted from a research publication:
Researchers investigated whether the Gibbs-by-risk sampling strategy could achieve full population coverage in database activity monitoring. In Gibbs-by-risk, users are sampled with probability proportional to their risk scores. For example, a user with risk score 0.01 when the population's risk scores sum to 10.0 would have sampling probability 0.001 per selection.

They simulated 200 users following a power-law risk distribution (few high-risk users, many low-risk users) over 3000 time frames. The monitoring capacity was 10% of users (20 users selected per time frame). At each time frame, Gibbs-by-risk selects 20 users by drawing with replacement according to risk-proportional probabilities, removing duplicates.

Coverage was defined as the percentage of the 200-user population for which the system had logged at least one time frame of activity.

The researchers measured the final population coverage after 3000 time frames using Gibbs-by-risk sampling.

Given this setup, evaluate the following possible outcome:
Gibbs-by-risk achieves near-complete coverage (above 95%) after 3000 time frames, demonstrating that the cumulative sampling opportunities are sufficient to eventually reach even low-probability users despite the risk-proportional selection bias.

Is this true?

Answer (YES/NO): NO